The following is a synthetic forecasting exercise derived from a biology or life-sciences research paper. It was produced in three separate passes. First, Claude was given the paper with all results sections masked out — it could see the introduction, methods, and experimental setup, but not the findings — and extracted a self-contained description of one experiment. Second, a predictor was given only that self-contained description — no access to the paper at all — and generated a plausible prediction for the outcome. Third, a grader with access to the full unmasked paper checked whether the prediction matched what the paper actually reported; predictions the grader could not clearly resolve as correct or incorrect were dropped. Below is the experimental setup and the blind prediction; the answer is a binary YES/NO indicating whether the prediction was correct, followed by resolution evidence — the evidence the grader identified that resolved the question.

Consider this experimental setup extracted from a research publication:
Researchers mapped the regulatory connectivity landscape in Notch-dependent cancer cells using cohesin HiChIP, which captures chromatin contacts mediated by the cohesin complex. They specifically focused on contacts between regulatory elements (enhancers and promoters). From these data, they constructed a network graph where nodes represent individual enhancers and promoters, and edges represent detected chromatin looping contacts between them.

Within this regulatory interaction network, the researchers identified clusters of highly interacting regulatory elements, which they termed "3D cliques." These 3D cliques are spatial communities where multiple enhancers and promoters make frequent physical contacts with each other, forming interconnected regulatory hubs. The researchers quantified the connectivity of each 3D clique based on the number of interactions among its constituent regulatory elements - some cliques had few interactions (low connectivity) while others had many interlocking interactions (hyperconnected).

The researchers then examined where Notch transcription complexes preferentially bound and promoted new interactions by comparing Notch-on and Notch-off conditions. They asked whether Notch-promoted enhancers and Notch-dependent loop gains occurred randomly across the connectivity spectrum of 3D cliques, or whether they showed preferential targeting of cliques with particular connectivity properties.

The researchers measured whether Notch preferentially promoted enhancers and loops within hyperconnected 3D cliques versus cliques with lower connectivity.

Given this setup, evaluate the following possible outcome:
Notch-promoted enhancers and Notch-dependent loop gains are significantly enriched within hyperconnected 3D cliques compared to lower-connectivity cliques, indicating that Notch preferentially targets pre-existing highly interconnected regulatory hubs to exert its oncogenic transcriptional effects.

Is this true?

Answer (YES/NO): YES